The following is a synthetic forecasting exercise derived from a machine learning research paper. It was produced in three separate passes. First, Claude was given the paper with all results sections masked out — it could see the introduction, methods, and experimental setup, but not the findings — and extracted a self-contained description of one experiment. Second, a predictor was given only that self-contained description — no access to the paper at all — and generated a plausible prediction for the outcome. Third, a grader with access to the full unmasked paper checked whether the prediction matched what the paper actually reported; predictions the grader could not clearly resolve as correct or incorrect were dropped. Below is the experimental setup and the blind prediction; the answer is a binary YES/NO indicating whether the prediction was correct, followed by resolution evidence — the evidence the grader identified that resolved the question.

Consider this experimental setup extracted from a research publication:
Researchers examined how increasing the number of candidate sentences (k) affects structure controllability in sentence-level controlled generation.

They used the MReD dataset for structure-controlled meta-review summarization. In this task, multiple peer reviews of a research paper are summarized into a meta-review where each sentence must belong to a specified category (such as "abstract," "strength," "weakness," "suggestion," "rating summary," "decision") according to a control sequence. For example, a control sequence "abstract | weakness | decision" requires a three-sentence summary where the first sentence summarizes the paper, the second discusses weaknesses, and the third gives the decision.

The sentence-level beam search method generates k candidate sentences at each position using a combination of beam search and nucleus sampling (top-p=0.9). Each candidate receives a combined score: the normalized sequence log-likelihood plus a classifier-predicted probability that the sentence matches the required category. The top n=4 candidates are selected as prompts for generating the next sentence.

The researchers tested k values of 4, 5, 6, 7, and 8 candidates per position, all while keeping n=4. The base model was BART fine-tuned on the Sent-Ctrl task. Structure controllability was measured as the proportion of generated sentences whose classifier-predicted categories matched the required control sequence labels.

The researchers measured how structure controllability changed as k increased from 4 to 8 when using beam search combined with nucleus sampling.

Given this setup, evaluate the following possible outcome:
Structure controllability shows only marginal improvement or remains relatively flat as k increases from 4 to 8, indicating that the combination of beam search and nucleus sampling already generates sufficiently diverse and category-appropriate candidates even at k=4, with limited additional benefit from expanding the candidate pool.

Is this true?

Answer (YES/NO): NO